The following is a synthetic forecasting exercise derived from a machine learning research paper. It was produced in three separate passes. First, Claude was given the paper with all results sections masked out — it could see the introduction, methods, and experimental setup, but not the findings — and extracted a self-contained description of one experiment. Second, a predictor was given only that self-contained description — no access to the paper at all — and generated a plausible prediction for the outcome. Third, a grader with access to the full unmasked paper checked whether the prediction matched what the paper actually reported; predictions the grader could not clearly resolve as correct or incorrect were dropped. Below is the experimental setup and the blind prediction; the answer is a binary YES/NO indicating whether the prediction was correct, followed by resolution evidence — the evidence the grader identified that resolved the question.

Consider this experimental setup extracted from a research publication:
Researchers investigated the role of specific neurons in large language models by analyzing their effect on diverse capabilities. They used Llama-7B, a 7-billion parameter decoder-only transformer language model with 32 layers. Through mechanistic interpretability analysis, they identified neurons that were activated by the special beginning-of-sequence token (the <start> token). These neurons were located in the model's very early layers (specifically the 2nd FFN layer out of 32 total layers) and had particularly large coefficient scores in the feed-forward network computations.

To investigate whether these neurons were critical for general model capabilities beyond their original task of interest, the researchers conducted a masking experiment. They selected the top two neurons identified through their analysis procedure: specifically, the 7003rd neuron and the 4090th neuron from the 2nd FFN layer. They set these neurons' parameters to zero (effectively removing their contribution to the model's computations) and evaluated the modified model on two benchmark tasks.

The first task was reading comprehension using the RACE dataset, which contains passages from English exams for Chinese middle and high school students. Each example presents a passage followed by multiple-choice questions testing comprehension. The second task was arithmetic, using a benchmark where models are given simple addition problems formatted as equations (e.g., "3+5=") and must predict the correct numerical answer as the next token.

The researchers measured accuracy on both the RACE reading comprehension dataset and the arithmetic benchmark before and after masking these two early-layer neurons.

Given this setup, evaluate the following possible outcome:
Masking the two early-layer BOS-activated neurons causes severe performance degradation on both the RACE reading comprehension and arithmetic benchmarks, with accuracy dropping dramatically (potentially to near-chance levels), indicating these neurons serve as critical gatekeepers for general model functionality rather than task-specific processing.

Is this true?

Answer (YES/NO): YES